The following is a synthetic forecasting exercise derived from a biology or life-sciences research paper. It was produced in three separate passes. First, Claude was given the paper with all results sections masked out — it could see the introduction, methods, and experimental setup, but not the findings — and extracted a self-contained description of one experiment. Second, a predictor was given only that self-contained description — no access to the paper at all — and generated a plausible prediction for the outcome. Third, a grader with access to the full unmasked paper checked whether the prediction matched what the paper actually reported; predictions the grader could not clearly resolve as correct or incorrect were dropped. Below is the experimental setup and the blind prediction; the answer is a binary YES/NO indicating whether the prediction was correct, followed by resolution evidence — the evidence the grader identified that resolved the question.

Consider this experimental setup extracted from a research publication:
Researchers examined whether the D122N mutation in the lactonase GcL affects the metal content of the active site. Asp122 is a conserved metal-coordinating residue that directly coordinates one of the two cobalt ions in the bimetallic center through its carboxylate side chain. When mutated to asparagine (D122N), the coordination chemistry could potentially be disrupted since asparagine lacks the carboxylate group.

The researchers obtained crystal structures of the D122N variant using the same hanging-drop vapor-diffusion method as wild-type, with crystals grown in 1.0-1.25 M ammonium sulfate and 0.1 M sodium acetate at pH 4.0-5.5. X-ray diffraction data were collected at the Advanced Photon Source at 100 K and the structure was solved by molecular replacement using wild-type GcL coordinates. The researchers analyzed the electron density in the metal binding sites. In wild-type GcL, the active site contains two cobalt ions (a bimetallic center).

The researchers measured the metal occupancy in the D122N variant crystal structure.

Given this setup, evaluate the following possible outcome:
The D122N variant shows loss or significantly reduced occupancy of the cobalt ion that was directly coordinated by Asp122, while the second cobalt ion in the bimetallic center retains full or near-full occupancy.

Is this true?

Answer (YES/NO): NO